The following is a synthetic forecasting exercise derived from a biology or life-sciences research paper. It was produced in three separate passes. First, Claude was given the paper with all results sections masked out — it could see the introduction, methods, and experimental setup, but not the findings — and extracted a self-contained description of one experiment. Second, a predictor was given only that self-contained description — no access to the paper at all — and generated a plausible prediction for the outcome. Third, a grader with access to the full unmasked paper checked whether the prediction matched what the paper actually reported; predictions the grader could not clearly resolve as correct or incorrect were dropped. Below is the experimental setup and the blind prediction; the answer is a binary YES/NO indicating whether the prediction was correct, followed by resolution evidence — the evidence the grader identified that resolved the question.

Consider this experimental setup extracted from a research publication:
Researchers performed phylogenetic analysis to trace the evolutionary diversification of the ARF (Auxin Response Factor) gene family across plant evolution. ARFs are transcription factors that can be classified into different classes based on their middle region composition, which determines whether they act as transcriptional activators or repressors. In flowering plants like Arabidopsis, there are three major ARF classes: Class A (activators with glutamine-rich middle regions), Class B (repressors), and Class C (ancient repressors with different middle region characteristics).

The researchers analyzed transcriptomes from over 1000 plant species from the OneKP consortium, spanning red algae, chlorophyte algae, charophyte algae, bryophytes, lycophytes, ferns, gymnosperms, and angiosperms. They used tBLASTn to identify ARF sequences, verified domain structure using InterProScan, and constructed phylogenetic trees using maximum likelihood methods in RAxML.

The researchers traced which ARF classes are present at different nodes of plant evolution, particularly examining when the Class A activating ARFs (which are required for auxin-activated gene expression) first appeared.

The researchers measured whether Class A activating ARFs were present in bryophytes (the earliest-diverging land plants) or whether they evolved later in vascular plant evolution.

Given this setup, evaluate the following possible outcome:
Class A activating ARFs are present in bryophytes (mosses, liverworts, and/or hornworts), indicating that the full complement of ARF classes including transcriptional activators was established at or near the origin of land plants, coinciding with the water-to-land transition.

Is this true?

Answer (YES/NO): YES